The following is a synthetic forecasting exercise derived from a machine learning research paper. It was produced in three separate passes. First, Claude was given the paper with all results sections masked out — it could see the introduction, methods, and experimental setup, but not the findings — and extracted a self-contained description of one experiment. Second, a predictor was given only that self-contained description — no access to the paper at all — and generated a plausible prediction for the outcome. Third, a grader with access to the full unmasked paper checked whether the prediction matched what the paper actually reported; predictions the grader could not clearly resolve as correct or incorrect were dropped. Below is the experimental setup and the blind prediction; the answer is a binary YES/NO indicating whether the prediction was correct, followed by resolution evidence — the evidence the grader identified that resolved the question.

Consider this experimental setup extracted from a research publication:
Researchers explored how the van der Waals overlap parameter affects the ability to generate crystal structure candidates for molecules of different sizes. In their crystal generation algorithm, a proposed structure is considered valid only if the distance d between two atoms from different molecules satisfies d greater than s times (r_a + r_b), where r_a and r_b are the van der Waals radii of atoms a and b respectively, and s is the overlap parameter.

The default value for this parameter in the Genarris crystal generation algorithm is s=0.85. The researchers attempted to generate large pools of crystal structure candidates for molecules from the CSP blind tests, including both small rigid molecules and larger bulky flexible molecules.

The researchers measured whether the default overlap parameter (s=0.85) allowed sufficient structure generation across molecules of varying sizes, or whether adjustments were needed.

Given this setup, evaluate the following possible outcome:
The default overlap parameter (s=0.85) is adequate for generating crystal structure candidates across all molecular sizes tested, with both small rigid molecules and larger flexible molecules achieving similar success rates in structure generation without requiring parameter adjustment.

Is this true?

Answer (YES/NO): NO